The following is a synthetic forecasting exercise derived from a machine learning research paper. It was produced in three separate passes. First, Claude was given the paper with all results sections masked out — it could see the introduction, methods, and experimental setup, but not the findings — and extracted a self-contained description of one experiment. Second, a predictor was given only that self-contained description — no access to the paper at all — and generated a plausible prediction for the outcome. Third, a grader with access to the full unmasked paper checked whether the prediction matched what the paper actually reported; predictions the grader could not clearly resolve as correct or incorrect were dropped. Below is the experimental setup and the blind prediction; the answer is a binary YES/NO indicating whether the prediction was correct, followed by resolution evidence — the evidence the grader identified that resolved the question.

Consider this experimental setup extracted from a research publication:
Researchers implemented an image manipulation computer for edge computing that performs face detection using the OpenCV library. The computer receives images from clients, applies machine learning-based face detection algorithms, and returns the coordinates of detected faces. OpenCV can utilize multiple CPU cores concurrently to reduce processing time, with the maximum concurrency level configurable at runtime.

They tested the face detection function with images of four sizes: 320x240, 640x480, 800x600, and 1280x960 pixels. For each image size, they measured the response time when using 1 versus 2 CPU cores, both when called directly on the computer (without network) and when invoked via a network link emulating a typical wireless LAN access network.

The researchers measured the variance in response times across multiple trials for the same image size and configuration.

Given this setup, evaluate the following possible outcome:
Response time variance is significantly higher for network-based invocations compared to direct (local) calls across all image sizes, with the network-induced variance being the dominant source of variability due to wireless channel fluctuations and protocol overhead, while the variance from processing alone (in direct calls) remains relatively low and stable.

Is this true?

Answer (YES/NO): NO